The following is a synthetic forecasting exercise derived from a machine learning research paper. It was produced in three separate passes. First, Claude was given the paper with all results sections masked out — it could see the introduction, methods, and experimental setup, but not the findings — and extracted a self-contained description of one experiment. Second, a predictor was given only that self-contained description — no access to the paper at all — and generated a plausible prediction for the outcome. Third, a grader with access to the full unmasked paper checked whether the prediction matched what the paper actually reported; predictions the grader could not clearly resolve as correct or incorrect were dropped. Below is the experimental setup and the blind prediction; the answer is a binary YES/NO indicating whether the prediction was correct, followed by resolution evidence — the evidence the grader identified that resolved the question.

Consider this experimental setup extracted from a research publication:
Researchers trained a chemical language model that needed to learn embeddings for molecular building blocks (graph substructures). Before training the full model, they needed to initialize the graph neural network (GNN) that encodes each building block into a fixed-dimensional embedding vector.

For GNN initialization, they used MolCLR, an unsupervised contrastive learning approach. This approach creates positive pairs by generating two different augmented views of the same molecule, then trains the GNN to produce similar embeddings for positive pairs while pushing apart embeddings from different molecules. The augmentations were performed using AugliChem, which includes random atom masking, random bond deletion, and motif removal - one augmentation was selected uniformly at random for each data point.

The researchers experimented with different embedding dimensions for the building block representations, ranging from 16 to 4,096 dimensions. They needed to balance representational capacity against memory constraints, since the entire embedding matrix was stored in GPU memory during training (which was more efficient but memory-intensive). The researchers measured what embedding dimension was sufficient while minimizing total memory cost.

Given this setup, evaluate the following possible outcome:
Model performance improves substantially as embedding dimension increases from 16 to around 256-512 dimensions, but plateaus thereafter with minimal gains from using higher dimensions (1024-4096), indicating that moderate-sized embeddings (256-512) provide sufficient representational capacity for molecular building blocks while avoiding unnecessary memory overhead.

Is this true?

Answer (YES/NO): NO